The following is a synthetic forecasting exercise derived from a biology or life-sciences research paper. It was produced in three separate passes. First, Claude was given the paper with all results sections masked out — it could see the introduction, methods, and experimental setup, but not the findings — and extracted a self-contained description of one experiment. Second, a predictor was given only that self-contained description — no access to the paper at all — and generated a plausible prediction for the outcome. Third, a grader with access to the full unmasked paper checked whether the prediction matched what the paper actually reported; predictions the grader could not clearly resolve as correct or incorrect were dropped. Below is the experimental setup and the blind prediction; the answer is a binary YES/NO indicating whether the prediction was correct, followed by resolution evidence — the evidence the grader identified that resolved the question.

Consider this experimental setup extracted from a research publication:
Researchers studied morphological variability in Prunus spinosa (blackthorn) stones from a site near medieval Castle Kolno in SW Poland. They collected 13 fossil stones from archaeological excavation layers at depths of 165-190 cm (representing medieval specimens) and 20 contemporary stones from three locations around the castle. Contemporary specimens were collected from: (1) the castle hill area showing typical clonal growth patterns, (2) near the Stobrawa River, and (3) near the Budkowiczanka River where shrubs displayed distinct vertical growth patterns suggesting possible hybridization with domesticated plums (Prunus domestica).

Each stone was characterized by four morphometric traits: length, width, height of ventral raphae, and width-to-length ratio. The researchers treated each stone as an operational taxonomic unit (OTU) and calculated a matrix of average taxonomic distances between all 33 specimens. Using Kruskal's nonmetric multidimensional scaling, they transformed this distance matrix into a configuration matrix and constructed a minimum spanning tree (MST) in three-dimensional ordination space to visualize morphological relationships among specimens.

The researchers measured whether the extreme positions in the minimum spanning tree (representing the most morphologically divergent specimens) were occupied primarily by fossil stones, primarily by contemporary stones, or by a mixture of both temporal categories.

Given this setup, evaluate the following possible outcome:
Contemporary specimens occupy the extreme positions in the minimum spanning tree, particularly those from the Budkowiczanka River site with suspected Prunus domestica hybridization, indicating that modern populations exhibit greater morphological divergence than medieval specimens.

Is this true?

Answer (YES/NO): NO